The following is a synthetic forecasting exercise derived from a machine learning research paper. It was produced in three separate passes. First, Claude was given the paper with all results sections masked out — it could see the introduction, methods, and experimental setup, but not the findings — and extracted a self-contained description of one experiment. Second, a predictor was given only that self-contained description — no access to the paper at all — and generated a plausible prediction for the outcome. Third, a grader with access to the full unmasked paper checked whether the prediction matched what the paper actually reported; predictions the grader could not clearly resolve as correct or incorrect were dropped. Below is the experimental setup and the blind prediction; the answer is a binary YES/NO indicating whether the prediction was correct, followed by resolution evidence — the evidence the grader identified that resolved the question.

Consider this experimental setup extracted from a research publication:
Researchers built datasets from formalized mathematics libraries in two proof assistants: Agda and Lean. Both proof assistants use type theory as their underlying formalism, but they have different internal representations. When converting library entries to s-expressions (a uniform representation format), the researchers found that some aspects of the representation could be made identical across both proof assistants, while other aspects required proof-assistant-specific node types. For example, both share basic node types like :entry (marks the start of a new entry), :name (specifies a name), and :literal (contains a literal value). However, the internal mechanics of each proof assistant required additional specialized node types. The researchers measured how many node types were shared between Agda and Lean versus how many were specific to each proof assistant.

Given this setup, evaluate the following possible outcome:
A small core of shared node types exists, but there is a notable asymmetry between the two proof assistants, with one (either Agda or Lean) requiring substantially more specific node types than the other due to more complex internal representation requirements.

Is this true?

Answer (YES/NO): YES